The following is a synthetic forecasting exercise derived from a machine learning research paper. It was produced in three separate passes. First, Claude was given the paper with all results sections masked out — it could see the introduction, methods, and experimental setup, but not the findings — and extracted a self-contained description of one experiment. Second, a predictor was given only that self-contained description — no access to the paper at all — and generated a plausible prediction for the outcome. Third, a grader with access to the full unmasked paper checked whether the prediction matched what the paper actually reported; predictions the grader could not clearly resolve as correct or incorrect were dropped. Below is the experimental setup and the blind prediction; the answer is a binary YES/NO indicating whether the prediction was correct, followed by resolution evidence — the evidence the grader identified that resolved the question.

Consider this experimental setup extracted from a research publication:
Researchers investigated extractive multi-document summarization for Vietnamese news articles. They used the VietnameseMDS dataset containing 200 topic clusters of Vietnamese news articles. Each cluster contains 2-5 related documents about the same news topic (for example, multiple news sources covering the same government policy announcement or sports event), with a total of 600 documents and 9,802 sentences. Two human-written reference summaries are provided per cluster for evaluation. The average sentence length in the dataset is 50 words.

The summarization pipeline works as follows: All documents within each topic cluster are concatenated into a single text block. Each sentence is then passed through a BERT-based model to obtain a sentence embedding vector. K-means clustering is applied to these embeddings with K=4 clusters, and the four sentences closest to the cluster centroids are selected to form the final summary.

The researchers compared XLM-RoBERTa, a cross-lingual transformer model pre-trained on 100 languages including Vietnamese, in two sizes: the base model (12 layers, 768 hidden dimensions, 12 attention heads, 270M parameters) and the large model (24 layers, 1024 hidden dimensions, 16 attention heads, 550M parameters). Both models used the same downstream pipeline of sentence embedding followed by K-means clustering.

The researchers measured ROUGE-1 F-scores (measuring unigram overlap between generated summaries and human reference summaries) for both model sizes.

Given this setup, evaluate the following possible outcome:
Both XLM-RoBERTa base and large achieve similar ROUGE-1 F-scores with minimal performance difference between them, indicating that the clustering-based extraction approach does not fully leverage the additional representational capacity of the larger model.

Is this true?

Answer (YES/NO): YES